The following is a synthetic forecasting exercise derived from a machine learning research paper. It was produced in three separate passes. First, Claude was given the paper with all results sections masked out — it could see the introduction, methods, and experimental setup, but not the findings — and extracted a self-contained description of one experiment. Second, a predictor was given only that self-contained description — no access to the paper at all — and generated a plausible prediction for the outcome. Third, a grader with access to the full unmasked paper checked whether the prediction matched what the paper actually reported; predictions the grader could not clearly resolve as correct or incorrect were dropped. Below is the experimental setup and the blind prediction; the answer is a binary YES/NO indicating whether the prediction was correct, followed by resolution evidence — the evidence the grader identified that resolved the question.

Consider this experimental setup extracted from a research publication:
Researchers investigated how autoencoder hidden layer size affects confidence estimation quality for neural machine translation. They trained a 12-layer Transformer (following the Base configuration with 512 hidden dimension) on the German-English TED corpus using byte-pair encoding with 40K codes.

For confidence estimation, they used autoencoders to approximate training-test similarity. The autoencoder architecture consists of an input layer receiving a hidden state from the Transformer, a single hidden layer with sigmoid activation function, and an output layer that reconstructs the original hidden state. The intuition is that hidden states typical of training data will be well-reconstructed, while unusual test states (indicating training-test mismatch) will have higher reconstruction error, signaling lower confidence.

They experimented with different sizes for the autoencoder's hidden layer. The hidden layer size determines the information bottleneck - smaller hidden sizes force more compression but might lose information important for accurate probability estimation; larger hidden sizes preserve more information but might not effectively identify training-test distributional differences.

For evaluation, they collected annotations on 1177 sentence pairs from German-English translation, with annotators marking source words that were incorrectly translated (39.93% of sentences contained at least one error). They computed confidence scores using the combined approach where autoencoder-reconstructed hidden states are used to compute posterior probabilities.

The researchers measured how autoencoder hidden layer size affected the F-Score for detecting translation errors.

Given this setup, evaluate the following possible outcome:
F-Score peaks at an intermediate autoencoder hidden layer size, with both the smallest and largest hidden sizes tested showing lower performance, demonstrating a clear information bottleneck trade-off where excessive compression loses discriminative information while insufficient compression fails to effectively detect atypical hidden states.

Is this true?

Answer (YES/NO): YES